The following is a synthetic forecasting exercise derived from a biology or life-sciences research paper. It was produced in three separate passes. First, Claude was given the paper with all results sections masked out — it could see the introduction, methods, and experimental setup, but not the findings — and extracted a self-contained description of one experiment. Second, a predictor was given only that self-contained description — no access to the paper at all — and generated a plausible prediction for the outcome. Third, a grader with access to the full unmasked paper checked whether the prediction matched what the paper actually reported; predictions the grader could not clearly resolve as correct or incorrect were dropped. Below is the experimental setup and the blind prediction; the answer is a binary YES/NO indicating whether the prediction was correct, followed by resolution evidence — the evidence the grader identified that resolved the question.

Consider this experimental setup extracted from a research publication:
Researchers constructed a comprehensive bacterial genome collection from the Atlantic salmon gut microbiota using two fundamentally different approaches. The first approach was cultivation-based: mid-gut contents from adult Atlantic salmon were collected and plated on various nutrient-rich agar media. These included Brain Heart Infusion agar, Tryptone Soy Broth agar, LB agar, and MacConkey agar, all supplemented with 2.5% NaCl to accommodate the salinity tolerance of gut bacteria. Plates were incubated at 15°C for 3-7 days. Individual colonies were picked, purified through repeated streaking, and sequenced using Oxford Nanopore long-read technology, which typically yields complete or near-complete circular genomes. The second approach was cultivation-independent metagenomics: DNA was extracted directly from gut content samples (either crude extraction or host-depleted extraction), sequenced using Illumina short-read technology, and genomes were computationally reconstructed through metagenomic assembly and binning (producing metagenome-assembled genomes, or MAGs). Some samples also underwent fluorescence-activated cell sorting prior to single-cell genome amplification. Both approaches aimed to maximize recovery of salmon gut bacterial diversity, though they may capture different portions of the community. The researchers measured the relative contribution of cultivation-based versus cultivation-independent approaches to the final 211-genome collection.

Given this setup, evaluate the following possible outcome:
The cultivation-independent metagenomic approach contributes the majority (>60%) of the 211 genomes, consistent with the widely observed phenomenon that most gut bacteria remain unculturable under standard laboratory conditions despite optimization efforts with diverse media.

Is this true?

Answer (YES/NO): NO